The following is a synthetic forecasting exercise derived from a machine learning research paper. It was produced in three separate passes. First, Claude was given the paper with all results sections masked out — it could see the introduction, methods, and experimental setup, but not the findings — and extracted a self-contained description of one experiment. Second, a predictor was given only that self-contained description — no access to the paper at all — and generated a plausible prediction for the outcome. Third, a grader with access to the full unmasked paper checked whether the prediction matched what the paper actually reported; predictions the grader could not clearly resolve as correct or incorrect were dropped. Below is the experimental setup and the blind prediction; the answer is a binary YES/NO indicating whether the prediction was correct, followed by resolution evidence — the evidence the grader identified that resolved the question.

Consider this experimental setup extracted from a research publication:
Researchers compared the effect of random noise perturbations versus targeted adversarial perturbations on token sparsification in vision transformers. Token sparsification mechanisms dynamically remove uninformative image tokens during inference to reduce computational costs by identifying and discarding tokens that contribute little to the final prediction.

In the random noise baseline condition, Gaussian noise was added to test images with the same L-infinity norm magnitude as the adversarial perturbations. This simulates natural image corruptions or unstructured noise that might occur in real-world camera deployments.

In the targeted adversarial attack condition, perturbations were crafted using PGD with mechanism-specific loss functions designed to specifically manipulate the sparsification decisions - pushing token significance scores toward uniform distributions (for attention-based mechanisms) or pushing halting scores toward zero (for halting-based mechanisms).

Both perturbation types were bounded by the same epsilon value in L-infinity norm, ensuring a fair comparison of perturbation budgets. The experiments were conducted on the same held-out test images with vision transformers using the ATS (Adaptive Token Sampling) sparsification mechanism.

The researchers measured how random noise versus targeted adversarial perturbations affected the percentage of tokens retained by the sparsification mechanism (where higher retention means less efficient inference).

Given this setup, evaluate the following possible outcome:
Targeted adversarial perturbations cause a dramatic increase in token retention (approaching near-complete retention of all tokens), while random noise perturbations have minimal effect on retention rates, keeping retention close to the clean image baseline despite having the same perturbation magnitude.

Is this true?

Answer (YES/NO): YES